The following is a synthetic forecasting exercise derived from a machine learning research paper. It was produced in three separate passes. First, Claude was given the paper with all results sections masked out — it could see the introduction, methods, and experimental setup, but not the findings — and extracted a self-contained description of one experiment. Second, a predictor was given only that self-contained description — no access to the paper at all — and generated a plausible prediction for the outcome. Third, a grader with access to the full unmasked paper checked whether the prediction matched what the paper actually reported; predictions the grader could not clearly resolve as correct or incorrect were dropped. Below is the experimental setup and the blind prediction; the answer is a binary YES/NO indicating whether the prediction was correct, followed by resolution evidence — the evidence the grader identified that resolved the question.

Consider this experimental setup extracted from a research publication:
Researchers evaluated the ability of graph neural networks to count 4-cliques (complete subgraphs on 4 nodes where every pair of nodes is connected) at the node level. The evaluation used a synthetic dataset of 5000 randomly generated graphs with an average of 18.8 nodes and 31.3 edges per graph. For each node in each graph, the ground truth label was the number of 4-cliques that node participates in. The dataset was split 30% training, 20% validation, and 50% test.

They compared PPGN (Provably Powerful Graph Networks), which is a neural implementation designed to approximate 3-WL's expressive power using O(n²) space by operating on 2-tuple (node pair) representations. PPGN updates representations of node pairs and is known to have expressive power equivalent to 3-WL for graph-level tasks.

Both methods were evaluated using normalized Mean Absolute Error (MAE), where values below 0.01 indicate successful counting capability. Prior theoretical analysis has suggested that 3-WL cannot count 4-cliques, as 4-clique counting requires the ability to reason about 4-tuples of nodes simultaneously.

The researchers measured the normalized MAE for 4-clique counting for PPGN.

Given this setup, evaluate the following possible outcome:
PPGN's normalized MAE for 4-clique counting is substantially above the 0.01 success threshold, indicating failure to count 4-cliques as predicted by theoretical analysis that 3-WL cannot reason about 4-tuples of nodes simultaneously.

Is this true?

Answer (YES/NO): YES